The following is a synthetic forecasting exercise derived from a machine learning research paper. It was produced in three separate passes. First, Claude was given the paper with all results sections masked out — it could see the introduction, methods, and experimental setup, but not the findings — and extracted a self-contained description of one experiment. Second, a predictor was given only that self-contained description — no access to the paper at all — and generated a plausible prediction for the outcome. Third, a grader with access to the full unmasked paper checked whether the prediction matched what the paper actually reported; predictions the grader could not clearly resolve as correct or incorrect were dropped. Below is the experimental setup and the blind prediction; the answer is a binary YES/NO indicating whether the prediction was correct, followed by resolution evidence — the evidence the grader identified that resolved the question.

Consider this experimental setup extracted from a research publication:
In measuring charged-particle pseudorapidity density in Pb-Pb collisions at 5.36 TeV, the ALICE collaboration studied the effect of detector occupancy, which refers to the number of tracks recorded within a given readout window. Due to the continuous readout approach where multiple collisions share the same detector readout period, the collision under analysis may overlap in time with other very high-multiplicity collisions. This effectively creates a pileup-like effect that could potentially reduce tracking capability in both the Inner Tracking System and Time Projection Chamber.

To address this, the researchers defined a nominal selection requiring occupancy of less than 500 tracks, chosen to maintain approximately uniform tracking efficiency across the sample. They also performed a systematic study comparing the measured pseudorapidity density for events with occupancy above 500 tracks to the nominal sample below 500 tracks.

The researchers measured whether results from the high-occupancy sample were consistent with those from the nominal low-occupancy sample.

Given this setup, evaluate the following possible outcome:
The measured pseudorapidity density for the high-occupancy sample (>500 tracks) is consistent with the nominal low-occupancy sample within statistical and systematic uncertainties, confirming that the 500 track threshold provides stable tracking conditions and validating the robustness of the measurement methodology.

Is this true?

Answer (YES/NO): YES